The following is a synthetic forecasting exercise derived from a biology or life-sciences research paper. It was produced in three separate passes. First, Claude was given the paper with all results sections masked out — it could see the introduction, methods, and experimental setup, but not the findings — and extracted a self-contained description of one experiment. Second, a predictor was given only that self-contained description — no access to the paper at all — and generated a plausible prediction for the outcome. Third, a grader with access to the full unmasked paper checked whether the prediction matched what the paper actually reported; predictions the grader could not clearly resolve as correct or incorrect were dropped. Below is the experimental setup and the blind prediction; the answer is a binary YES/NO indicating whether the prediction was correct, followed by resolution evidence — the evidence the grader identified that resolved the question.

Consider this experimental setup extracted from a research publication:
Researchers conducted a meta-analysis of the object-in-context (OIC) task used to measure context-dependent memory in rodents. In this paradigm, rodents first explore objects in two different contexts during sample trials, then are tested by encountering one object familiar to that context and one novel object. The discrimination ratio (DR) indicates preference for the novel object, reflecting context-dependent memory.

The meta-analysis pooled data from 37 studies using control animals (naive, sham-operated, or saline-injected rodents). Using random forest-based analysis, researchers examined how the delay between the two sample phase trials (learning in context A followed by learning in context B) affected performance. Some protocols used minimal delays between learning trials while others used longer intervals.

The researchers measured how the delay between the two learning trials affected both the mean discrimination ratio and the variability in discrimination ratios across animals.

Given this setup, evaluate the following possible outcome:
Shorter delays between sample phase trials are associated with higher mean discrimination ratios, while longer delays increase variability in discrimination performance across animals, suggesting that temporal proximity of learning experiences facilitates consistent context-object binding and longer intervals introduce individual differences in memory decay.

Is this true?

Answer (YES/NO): NO